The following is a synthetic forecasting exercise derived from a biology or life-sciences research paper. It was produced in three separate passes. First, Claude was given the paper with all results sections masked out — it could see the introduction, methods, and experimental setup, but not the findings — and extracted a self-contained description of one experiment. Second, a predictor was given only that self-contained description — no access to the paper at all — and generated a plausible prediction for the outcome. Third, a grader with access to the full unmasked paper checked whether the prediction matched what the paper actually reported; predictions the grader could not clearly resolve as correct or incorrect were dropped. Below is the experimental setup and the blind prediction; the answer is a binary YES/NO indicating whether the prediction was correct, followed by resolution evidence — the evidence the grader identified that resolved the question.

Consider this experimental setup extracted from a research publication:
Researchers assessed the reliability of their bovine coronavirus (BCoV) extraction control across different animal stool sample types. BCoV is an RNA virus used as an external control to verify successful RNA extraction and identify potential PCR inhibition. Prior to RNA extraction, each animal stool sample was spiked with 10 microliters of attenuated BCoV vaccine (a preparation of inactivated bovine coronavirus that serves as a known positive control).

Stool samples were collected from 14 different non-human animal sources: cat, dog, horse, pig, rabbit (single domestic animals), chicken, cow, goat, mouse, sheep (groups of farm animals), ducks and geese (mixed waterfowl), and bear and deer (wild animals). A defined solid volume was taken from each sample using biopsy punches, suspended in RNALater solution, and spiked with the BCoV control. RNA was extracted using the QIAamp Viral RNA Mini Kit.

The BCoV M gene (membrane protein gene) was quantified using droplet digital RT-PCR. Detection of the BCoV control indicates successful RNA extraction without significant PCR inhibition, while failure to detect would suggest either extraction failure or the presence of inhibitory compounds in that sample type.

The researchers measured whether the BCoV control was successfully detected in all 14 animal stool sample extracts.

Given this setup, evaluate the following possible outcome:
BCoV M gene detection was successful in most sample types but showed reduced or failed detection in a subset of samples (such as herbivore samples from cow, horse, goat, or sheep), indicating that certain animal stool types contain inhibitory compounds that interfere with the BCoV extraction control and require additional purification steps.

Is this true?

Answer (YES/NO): NO